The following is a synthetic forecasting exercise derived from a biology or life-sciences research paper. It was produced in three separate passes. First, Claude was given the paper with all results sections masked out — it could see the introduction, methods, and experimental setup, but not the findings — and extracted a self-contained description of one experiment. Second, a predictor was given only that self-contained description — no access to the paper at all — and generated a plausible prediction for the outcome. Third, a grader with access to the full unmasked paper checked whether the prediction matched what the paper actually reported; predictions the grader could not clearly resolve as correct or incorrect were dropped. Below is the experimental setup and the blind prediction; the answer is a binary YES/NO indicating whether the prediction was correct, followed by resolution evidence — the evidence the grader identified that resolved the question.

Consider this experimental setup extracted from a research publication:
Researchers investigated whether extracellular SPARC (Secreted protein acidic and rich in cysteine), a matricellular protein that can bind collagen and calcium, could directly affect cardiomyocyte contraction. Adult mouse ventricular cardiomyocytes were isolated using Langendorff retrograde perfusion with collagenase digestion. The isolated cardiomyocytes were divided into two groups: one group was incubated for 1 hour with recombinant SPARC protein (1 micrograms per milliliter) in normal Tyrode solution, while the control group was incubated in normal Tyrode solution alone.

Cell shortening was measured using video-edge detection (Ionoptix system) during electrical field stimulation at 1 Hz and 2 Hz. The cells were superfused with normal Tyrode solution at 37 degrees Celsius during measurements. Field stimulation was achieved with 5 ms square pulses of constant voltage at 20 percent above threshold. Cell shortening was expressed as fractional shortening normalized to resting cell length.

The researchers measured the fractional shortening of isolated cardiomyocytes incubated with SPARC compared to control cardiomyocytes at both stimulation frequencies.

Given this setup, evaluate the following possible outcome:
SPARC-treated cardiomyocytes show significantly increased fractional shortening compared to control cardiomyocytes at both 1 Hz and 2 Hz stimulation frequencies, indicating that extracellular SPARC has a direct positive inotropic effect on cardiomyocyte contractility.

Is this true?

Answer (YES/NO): YES